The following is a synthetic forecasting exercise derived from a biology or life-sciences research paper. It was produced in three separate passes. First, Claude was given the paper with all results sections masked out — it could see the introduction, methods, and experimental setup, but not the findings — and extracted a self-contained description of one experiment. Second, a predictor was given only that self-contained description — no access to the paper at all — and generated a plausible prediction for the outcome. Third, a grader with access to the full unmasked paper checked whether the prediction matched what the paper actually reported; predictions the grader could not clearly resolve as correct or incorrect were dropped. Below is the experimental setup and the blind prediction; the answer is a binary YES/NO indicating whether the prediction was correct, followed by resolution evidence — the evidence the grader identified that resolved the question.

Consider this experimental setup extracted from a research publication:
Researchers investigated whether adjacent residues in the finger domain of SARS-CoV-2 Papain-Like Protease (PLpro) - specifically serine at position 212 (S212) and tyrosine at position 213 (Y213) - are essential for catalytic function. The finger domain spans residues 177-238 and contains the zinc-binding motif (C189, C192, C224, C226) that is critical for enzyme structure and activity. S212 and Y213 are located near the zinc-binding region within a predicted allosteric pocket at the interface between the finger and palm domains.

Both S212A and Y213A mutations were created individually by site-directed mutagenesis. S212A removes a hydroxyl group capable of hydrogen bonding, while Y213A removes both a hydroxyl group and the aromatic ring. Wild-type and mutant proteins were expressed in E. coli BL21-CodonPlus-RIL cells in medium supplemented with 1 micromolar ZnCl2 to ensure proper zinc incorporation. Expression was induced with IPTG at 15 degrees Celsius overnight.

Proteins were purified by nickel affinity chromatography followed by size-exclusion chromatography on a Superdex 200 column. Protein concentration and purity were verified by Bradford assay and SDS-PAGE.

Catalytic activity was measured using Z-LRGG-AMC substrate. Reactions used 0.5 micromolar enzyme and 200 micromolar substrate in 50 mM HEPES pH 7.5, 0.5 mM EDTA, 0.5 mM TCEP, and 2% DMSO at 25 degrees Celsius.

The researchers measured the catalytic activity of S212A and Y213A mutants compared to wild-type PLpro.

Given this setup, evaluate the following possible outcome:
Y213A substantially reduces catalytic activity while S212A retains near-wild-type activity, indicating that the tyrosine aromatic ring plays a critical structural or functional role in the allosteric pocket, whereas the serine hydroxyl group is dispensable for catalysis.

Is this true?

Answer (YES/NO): NO